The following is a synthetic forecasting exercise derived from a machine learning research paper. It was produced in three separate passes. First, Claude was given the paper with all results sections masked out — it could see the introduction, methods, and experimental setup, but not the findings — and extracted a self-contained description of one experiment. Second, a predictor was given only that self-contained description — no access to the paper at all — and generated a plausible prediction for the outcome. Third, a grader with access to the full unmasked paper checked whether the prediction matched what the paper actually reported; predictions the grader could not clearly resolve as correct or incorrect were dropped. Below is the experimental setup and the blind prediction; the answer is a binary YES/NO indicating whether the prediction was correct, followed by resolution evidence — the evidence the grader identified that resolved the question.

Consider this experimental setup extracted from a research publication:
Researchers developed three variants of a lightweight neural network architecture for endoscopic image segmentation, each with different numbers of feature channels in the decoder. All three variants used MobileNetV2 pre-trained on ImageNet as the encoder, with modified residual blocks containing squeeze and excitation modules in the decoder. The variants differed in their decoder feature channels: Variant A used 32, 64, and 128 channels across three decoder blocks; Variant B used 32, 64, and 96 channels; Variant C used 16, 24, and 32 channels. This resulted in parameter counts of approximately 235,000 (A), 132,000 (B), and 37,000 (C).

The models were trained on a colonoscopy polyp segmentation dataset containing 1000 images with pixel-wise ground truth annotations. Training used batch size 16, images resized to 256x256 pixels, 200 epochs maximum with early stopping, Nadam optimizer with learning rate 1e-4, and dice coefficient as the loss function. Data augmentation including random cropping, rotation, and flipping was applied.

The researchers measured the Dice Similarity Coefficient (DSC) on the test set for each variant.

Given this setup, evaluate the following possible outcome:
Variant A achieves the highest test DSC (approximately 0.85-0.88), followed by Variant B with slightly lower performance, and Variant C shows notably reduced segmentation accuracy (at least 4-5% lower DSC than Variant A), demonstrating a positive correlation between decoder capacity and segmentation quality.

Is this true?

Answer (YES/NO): NO